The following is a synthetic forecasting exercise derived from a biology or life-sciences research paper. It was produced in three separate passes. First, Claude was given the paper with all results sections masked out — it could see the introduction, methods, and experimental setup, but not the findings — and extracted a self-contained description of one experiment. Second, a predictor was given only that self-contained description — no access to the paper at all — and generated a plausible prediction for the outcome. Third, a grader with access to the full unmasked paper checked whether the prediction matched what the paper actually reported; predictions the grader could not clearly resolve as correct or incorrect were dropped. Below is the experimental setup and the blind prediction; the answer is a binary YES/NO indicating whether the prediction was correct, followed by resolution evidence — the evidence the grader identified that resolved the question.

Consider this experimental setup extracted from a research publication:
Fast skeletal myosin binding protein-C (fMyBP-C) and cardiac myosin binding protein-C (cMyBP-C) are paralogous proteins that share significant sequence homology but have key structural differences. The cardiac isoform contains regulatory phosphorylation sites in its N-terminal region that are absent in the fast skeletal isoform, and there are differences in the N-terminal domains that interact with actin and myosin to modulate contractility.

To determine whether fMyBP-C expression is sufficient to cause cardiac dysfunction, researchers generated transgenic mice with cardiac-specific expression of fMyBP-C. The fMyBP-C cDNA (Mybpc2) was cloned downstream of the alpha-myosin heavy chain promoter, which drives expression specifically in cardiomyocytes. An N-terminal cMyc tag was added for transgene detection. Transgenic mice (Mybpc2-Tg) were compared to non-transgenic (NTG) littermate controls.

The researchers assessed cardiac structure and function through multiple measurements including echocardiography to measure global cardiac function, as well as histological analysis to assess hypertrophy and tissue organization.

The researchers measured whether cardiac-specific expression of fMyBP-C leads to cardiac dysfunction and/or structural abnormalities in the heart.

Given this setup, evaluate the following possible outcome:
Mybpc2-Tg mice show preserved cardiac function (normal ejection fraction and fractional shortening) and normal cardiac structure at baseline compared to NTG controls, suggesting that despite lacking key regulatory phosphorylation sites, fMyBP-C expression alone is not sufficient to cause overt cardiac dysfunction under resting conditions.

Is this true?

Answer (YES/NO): NO